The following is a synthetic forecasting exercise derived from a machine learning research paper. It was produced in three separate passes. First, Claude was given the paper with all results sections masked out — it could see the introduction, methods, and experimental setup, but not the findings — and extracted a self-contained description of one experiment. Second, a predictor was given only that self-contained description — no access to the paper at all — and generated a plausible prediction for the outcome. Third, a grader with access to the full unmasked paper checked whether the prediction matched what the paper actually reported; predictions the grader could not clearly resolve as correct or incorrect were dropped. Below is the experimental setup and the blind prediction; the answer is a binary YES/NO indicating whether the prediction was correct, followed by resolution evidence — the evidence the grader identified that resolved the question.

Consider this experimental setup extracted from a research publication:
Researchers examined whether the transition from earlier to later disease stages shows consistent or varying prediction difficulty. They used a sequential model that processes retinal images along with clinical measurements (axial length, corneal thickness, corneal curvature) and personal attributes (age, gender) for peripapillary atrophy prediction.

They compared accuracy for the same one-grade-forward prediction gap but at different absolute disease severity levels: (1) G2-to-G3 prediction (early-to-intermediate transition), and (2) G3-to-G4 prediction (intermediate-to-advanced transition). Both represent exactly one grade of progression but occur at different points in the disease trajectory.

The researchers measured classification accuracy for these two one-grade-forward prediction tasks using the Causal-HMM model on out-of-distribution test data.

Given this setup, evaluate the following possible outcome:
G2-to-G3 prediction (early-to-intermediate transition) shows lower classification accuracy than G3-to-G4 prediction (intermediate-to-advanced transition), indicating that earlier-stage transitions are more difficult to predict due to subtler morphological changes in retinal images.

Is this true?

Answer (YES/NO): YES